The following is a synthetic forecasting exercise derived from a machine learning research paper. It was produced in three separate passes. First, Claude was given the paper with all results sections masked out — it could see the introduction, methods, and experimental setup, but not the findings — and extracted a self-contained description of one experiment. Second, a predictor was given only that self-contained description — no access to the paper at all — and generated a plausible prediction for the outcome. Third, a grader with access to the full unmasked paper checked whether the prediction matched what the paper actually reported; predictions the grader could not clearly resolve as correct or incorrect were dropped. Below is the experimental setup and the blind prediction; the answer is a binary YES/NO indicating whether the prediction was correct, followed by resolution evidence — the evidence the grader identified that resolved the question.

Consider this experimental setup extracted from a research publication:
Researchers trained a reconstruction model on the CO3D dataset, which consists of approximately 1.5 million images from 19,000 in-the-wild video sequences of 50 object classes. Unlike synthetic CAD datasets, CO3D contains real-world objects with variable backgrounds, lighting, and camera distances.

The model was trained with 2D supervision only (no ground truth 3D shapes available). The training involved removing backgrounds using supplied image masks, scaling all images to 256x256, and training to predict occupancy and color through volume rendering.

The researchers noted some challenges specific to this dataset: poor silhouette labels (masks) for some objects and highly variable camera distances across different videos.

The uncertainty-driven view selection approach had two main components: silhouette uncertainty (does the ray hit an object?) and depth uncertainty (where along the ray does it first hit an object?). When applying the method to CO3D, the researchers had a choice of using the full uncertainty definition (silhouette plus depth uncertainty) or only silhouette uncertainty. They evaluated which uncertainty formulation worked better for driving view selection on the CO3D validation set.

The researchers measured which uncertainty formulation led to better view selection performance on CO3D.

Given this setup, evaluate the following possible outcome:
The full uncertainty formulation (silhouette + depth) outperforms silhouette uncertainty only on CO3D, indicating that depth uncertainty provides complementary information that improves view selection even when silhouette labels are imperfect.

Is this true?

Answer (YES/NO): NO